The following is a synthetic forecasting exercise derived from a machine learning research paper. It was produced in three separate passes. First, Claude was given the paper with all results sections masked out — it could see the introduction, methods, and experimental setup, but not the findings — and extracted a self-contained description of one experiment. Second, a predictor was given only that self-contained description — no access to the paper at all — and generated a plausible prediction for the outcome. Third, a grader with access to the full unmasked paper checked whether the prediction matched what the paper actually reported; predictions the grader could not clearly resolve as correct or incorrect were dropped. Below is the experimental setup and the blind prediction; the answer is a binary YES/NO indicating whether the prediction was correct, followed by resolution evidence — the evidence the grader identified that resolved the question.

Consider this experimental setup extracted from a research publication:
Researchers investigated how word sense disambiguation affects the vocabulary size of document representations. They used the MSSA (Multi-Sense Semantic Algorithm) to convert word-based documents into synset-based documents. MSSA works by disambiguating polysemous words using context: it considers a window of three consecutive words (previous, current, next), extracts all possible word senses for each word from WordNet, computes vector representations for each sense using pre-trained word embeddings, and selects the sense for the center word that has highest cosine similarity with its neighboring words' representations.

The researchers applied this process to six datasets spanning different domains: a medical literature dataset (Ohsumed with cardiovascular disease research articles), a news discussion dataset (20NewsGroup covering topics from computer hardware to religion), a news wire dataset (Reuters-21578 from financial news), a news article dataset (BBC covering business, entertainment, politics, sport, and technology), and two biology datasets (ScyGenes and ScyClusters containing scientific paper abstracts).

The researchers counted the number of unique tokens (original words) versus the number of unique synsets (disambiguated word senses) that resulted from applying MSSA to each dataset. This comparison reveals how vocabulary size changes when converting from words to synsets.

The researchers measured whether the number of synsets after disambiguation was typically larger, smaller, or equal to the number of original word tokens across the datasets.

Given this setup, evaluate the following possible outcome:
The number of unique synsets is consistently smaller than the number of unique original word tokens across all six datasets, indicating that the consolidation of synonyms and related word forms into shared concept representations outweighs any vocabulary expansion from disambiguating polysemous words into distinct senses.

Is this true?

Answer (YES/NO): NO